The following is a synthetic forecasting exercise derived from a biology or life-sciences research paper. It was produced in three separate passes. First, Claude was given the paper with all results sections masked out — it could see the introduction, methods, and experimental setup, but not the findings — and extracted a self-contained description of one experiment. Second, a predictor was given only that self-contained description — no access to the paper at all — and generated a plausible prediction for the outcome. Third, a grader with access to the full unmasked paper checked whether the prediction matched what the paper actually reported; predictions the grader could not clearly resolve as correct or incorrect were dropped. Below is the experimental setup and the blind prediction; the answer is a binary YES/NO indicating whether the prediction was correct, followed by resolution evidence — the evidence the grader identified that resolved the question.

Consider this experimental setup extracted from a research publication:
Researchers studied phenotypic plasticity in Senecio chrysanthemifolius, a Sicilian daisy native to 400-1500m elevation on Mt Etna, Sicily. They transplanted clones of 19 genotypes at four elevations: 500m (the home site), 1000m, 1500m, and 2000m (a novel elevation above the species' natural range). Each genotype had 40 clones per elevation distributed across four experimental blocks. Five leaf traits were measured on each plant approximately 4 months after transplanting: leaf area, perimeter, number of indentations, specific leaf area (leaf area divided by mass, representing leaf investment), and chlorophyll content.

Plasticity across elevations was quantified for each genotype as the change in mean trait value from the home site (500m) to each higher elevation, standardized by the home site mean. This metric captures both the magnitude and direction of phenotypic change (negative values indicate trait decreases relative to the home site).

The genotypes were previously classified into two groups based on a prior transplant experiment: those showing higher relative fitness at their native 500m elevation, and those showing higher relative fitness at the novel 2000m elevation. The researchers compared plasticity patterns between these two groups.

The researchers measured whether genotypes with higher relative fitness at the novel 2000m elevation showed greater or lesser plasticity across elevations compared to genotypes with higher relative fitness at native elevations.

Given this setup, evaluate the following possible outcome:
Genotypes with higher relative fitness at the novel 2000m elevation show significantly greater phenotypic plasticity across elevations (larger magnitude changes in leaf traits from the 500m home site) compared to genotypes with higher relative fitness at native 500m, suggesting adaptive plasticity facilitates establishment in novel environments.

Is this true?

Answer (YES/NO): NO